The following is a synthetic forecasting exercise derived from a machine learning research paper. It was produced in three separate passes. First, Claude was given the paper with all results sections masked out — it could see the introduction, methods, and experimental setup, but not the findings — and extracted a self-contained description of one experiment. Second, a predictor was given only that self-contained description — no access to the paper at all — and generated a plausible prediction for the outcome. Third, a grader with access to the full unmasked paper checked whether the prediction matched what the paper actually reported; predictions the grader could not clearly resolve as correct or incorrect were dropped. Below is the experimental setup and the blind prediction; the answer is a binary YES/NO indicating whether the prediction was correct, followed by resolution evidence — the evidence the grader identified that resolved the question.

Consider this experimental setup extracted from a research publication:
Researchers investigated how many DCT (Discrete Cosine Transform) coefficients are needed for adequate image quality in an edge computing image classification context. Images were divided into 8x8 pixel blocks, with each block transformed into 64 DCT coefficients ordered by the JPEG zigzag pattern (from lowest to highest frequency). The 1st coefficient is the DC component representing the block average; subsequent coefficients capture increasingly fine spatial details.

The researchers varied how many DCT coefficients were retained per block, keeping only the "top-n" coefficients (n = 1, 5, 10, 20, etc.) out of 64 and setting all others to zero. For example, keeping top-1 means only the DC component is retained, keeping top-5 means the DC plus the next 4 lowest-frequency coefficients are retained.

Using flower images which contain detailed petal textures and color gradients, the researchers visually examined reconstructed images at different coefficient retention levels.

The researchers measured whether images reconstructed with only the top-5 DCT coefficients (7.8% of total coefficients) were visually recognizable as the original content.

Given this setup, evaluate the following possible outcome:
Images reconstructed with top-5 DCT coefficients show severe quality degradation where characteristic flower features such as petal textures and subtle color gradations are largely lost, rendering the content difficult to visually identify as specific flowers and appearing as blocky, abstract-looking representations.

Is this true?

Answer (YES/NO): NO